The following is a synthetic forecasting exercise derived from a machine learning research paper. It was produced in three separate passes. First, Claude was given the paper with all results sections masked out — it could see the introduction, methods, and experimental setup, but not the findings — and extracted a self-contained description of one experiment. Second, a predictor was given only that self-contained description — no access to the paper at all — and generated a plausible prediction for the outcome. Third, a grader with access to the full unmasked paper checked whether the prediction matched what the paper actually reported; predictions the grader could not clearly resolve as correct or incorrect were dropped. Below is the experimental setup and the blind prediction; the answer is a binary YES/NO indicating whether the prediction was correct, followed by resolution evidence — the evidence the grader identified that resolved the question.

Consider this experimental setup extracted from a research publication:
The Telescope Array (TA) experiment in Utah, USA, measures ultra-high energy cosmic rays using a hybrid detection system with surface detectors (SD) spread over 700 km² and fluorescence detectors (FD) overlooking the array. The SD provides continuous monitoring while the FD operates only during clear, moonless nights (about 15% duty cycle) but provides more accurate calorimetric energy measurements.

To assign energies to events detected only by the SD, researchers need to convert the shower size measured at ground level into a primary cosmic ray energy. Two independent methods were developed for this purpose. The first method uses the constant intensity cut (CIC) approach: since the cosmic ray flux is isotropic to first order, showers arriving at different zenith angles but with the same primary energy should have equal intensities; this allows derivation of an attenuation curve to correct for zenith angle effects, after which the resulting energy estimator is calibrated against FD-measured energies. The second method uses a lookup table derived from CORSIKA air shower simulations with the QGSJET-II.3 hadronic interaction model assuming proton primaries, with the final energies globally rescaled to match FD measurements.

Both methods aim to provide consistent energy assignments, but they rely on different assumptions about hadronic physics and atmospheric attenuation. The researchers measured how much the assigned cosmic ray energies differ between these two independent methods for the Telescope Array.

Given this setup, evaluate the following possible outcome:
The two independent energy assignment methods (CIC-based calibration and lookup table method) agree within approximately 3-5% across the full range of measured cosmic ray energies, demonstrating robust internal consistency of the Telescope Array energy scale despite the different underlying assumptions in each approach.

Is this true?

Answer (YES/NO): YES